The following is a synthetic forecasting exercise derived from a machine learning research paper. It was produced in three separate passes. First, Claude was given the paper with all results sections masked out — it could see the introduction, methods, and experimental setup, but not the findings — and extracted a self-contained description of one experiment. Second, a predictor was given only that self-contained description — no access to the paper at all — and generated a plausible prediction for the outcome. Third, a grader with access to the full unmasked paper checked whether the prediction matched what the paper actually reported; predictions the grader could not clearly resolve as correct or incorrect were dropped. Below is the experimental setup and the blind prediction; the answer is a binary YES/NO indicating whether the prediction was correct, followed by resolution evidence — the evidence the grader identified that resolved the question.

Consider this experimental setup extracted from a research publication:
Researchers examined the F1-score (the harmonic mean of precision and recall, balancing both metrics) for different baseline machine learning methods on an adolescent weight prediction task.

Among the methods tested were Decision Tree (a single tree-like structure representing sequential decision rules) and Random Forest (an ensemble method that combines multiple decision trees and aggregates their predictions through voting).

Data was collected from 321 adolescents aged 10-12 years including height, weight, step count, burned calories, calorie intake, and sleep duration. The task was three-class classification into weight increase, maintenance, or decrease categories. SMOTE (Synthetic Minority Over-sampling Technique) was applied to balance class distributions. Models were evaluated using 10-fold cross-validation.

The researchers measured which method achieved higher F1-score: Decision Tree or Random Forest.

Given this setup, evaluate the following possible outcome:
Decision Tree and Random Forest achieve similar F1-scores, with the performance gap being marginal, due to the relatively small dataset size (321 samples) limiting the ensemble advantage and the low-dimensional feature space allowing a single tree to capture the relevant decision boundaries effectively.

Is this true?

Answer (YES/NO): NO